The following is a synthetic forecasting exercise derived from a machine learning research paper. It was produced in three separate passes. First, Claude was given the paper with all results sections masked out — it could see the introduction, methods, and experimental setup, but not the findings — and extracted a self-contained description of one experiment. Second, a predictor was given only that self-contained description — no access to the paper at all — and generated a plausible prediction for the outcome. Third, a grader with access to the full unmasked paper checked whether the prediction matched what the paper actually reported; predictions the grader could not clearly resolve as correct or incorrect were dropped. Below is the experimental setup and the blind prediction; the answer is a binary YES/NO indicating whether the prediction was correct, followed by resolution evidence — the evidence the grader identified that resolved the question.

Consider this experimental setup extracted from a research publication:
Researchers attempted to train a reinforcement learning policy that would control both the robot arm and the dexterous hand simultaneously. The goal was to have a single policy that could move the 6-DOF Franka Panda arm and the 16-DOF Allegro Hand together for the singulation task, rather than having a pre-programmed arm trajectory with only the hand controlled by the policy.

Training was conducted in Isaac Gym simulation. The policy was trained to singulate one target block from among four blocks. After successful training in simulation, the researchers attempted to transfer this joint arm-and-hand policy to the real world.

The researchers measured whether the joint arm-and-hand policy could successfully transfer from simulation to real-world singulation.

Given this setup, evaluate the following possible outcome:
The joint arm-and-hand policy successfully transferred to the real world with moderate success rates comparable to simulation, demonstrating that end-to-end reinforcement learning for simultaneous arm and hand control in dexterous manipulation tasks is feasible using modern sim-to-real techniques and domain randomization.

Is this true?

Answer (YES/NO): NO